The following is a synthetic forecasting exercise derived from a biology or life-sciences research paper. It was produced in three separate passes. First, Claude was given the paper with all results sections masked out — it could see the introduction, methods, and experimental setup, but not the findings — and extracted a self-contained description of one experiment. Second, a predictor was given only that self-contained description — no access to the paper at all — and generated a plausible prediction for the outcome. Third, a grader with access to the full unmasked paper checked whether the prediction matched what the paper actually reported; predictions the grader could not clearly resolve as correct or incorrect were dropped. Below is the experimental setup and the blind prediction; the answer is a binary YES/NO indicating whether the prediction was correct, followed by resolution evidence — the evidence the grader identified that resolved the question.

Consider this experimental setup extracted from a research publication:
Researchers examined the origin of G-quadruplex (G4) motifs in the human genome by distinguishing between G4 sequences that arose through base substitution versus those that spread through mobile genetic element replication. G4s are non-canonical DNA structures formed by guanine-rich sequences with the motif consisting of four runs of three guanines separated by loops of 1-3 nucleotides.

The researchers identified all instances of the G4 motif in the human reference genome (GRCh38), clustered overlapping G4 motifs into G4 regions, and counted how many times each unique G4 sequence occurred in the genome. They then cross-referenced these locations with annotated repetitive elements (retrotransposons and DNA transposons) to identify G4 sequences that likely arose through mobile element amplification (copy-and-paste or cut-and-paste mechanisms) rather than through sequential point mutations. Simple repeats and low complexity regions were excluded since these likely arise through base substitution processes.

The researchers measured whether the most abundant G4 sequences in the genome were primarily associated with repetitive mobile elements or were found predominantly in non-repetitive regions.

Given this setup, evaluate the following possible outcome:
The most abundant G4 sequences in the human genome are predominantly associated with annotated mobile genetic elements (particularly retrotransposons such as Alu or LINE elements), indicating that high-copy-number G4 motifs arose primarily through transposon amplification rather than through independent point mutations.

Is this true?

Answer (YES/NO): NO